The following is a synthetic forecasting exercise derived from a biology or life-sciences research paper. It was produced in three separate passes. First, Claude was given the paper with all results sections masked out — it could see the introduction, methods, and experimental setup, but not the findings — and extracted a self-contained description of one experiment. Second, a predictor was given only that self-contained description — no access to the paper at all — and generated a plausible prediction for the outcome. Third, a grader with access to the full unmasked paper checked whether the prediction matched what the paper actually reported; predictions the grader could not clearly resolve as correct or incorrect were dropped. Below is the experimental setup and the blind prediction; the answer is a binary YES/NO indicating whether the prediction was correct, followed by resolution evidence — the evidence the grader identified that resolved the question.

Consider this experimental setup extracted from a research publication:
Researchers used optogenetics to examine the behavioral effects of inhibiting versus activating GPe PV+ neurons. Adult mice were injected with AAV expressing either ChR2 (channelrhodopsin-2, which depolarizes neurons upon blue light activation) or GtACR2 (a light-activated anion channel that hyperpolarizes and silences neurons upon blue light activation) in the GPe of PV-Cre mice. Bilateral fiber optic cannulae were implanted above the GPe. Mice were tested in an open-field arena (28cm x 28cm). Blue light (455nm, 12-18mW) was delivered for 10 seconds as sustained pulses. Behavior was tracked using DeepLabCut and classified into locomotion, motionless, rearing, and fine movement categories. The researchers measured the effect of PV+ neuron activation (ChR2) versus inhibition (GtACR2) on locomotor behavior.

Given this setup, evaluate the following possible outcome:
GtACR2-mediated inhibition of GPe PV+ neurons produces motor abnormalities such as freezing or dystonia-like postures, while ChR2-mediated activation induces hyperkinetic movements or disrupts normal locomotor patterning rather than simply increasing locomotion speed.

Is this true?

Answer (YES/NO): NO